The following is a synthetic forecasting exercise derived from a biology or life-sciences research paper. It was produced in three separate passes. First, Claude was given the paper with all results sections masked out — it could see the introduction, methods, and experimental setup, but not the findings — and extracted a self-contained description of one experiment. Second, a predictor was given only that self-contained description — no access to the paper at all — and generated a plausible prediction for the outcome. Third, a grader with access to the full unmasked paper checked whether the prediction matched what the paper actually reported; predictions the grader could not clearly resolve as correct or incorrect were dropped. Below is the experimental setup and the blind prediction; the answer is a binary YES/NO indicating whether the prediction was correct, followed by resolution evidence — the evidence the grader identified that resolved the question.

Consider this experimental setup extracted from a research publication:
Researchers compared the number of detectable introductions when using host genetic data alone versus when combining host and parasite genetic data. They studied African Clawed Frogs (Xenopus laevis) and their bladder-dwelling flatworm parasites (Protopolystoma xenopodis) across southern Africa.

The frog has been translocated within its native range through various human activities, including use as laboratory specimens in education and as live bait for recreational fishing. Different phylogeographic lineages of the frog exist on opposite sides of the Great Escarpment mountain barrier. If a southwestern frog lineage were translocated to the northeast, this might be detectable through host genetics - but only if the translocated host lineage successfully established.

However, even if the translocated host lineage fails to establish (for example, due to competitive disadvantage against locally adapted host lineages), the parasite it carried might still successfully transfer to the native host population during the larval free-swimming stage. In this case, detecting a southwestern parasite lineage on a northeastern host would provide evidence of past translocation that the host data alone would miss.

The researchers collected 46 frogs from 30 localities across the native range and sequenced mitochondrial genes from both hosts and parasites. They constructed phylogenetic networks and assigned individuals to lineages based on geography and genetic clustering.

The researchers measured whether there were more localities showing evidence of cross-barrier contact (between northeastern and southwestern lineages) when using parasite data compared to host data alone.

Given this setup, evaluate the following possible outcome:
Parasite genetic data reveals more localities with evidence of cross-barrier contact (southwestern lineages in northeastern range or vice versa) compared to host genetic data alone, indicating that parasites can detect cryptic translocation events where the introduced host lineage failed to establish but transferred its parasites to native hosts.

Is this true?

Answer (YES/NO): YES